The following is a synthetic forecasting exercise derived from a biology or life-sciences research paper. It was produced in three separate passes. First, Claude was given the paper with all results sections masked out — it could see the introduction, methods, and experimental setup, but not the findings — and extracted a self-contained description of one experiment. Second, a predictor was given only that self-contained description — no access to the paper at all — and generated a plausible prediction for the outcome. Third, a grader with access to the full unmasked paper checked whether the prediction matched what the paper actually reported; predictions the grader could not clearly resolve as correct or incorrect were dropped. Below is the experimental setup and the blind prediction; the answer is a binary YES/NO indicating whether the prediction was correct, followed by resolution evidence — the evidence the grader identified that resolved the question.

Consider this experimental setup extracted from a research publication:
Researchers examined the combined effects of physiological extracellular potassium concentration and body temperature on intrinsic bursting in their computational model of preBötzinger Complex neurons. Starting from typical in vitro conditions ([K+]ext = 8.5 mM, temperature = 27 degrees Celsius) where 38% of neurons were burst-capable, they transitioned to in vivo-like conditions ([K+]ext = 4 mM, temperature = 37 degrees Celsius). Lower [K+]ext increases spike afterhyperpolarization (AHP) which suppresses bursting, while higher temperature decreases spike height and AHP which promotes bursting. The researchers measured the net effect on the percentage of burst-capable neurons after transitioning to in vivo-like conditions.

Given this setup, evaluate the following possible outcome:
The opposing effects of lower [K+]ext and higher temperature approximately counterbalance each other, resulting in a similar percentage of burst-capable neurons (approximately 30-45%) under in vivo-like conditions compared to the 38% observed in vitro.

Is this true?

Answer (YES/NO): NO